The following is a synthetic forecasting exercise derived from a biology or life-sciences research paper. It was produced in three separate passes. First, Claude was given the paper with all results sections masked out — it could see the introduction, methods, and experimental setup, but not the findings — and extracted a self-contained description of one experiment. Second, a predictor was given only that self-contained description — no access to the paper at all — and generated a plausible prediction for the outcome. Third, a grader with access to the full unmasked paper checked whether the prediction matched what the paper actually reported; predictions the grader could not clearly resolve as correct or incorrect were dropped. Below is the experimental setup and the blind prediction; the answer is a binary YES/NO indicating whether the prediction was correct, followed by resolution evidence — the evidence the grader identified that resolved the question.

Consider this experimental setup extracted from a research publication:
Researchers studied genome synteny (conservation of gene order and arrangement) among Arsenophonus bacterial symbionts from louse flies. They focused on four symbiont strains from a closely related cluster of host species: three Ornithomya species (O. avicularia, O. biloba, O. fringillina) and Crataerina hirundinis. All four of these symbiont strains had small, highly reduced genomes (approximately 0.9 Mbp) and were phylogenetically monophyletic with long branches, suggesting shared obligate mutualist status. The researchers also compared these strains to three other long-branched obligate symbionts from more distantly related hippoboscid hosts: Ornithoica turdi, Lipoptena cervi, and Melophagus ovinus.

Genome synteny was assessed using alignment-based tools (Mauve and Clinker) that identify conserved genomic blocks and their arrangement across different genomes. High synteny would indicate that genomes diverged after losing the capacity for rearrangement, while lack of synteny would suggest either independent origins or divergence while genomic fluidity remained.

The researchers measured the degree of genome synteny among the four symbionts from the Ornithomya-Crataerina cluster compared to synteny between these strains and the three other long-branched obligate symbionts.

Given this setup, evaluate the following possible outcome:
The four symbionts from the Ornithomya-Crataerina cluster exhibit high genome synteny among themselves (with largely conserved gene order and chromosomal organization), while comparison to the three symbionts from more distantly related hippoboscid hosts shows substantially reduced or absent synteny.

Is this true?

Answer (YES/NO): YES